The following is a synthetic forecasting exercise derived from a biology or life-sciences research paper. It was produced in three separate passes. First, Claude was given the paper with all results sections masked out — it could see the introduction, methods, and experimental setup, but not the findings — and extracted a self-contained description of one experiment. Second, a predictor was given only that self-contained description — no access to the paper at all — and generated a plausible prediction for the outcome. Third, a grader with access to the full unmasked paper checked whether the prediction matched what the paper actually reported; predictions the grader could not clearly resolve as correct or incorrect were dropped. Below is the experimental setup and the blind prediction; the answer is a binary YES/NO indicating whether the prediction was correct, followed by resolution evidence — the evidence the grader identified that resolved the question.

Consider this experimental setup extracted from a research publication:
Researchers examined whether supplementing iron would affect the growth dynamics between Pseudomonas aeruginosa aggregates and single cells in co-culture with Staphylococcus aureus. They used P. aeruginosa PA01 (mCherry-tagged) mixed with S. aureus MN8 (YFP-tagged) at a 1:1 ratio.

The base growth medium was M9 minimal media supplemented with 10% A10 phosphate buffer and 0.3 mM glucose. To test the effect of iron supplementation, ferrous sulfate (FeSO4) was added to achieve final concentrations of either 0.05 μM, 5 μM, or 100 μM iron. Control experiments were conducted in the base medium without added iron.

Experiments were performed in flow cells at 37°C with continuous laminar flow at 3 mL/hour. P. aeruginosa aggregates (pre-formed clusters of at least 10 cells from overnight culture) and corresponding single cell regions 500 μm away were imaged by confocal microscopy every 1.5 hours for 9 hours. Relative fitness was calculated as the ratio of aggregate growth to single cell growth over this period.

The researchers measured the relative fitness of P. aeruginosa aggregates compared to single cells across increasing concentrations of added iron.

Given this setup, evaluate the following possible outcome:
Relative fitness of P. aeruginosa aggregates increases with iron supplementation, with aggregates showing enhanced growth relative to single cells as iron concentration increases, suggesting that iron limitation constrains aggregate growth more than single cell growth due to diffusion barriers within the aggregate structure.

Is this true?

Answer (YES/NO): NO